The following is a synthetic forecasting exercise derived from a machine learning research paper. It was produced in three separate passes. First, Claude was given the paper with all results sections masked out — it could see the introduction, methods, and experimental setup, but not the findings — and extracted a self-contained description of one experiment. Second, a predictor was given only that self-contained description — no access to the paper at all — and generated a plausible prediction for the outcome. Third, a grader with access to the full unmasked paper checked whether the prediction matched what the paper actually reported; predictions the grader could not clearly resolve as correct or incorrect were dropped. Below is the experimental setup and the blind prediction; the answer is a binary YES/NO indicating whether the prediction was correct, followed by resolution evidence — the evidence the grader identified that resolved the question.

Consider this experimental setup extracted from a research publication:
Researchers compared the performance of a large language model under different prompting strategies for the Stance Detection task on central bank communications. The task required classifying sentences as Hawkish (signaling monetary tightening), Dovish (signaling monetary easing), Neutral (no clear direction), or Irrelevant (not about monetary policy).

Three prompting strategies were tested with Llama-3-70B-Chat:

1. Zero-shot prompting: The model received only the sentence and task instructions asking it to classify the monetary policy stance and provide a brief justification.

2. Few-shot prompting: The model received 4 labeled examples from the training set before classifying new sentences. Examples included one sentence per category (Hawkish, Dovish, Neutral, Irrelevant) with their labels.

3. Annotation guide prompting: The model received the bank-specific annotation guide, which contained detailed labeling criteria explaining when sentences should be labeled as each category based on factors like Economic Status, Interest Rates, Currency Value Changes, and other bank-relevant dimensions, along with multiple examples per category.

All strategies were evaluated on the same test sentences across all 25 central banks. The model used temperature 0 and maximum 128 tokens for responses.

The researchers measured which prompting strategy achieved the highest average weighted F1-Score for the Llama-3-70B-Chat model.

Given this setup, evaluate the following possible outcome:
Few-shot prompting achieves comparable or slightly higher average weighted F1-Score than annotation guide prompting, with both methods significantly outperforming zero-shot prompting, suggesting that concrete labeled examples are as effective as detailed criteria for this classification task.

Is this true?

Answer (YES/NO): NO